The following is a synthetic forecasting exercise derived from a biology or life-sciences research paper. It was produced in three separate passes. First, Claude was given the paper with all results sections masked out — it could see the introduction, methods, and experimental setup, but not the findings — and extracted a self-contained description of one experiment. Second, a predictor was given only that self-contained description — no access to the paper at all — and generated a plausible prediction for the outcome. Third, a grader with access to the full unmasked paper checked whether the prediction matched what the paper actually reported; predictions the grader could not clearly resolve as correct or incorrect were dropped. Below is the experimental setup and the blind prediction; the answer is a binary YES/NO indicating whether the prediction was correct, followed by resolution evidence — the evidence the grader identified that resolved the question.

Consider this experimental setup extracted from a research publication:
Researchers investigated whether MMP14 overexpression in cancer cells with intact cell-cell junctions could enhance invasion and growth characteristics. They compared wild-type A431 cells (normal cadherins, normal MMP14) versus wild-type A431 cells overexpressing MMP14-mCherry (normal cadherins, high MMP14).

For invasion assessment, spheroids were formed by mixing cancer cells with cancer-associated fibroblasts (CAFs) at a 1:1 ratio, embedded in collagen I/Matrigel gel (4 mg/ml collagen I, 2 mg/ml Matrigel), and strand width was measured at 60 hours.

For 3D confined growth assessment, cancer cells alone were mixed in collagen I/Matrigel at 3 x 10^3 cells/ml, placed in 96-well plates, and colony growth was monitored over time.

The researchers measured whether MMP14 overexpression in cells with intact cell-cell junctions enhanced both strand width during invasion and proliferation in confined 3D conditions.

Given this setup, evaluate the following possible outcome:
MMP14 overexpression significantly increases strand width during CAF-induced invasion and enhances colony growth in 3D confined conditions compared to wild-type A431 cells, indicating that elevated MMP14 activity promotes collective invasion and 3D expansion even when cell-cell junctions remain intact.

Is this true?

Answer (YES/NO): YES